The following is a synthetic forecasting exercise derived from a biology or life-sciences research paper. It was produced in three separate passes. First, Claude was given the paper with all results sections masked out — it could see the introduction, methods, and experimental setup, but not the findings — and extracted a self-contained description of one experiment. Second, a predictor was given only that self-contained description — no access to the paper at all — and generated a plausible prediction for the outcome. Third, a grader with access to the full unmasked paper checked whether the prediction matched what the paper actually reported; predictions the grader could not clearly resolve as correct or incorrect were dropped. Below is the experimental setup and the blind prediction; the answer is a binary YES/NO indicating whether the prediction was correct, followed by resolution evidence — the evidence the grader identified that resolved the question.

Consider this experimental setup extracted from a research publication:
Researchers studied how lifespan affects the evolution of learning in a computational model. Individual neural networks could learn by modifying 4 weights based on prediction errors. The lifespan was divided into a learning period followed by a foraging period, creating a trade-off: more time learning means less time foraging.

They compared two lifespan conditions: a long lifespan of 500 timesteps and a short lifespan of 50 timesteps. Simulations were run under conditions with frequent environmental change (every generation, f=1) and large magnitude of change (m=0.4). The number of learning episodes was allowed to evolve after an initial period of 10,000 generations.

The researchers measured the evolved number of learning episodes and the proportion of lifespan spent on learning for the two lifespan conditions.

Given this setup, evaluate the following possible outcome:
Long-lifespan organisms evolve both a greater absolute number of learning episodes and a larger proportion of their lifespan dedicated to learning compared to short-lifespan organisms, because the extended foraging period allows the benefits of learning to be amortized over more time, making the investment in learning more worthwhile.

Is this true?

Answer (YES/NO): NO